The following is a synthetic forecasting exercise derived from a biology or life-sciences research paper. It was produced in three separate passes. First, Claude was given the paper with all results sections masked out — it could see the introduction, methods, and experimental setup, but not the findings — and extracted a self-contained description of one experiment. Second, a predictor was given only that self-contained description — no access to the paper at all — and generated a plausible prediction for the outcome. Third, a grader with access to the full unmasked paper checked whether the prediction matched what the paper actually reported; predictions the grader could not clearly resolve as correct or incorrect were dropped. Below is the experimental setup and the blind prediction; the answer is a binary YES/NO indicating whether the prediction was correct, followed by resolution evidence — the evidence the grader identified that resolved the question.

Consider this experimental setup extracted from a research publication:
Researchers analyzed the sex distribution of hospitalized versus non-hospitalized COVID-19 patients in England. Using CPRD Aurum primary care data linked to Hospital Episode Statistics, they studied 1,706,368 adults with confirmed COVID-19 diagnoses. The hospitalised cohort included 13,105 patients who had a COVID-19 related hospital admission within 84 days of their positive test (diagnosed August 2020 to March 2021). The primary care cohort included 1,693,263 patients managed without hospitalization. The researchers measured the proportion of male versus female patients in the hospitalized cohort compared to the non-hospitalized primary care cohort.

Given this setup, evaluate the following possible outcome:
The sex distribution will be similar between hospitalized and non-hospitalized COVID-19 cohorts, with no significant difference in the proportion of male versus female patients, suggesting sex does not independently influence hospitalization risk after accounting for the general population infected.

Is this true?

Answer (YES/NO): NO